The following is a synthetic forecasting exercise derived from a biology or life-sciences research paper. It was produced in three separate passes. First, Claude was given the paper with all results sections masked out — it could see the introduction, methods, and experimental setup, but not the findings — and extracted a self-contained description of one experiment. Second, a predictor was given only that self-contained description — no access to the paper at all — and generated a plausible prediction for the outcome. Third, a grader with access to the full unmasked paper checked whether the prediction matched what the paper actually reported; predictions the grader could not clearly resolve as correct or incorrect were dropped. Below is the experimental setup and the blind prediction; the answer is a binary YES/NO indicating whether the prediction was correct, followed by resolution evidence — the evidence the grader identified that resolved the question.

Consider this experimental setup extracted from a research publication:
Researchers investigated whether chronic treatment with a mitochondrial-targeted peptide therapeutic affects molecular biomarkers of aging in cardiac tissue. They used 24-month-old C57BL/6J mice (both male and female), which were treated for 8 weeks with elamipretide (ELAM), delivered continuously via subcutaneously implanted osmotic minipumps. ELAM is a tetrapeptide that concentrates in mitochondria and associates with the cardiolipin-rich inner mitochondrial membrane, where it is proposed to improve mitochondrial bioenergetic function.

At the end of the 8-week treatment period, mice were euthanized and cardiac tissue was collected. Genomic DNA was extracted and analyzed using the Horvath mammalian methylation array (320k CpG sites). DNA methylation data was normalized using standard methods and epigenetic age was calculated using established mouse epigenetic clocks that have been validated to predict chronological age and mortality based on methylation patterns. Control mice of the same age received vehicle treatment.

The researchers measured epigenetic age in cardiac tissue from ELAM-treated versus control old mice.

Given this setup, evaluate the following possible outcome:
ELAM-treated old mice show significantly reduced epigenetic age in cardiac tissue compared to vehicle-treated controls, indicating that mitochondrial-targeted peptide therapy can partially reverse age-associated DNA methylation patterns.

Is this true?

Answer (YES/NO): NO